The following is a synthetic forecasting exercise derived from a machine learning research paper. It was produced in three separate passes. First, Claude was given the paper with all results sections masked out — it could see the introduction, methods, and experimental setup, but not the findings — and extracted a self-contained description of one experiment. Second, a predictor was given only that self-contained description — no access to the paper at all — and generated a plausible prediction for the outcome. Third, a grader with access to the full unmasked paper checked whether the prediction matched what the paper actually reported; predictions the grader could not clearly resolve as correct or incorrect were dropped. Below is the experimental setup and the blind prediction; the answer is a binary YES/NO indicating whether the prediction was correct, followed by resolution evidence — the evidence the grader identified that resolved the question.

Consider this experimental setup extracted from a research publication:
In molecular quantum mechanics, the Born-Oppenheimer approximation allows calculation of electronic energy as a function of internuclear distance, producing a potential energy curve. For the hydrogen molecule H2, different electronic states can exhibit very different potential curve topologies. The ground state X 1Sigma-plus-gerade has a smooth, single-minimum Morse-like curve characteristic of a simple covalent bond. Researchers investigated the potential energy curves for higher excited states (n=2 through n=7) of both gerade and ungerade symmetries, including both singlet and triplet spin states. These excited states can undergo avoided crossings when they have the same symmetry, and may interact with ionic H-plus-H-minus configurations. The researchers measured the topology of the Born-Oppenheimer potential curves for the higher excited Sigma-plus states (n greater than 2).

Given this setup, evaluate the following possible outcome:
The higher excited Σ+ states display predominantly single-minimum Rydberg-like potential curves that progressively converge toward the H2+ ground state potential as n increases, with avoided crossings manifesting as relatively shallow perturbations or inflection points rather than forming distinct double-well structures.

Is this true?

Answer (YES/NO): NO